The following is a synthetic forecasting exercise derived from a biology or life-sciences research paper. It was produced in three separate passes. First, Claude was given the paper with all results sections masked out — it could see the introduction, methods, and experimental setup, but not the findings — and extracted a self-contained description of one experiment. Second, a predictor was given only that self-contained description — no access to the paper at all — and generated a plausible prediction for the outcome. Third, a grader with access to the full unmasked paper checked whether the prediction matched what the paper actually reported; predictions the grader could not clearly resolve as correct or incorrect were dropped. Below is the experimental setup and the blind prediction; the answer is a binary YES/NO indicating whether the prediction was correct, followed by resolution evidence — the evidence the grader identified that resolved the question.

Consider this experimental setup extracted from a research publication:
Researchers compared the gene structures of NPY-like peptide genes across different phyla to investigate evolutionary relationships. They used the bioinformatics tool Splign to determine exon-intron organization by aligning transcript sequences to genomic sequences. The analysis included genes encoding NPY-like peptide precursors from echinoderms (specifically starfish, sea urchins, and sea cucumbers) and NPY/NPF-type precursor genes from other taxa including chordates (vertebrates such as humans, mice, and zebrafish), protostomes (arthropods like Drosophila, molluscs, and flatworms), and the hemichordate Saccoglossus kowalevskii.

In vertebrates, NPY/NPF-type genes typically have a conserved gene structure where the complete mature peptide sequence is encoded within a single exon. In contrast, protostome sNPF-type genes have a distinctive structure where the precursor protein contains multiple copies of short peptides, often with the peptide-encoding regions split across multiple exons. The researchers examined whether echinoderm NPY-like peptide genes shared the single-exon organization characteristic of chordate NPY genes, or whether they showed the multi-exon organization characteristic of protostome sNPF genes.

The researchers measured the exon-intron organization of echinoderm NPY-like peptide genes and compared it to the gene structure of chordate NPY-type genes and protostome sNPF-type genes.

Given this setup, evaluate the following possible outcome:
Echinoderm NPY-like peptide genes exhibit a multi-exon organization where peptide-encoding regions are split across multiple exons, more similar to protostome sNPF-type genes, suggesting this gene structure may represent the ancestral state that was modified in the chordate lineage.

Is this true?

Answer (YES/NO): NO